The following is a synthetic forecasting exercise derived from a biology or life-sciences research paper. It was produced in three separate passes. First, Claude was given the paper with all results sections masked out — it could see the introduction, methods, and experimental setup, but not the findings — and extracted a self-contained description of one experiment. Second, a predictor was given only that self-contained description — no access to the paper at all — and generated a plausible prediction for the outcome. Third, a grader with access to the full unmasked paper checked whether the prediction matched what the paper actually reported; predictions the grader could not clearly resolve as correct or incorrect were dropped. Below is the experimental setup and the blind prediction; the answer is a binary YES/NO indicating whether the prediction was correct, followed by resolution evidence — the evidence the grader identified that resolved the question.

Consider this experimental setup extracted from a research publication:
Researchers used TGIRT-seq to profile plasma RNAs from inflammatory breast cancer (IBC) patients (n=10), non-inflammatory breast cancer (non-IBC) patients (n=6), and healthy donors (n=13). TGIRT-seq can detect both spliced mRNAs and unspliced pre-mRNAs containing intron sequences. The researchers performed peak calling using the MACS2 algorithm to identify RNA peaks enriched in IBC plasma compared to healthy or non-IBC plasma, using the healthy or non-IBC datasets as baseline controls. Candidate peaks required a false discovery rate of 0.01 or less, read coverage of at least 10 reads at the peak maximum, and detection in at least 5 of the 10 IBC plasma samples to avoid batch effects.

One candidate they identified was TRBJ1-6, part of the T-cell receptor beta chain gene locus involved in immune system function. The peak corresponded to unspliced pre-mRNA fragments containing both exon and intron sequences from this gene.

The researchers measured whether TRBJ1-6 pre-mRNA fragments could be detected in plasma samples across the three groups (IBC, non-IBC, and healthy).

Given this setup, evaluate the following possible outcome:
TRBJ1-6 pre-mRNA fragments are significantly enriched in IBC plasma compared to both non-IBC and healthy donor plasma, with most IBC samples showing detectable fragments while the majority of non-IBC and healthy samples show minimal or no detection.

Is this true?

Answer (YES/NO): YES